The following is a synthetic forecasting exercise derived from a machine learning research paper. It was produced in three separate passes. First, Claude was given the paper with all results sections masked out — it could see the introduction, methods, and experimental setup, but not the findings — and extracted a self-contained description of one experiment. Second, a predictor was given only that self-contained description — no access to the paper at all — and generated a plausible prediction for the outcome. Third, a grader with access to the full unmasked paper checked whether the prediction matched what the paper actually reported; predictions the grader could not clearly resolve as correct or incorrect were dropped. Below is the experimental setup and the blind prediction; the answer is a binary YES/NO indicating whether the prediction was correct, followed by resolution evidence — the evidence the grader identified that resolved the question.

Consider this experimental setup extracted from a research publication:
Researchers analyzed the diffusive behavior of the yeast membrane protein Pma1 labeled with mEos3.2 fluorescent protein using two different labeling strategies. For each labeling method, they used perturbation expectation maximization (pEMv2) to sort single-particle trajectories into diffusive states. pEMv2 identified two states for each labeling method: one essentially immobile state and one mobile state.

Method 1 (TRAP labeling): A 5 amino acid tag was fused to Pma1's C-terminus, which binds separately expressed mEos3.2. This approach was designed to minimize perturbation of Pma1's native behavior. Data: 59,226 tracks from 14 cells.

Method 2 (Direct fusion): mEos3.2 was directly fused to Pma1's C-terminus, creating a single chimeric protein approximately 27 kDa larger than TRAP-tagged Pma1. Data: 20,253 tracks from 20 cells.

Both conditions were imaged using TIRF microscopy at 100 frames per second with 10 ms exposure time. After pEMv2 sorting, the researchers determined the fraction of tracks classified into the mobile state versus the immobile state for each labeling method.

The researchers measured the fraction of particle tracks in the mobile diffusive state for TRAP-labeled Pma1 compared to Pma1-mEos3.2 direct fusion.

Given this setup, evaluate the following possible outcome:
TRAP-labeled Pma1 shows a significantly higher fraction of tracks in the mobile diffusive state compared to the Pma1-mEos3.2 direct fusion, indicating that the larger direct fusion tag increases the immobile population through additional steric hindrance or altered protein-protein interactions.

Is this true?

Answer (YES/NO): YES